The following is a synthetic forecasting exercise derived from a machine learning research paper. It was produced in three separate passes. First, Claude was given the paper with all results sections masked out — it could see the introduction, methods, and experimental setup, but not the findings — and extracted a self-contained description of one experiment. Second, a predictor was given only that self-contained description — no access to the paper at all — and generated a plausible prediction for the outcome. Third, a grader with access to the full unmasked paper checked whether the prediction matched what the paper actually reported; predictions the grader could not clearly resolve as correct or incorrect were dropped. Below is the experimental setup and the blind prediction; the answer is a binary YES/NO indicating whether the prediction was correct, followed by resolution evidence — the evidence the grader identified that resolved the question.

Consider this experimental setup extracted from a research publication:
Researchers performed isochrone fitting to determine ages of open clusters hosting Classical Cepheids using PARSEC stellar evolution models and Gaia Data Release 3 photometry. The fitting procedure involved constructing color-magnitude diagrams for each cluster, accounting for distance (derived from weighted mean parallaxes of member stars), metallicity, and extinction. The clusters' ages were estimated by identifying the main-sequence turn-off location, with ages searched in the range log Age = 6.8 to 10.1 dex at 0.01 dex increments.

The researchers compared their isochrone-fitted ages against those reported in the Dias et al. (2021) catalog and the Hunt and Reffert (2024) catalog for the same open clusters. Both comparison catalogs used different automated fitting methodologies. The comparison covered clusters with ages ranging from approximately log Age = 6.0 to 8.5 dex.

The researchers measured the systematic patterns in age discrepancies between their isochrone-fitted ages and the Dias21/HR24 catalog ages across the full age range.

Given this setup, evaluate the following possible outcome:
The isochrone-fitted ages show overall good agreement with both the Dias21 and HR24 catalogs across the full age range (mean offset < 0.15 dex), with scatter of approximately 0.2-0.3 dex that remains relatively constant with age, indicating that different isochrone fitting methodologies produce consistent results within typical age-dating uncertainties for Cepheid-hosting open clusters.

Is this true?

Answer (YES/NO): NO